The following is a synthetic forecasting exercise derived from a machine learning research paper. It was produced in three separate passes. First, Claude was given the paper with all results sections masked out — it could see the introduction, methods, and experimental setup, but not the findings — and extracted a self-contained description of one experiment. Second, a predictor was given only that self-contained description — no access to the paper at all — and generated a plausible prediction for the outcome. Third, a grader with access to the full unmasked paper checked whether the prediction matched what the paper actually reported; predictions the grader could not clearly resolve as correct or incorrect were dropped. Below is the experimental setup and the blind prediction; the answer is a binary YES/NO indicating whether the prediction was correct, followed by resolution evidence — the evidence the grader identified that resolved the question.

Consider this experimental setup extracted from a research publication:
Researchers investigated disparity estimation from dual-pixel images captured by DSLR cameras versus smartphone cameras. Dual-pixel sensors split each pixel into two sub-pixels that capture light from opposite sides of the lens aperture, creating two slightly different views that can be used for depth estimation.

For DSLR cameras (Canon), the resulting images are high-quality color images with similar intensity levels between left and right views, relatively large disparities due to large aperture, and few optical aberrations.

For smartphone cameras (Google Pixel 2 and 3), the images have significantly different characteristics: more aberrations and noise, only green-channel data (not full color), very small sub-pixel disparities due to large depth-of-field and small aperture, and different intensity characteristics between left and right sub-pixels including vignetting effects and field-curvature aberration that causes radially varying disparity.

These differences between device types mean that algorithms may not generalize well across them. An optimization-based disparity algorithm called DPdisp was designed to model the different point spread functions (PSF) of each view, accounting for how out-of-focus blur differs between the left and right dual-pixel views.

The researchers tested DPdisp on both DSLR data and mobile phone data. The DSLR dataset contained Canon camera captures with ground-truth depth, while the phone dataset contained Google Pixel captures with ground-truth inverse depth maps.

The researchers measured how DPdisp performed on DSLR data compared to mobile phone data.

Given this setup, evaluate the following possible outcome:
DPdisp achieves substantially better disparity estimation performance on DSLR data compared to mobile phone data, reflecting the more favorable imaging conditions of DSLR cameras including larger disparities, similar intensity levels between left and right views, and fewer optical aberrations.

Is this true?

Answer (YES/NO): YES